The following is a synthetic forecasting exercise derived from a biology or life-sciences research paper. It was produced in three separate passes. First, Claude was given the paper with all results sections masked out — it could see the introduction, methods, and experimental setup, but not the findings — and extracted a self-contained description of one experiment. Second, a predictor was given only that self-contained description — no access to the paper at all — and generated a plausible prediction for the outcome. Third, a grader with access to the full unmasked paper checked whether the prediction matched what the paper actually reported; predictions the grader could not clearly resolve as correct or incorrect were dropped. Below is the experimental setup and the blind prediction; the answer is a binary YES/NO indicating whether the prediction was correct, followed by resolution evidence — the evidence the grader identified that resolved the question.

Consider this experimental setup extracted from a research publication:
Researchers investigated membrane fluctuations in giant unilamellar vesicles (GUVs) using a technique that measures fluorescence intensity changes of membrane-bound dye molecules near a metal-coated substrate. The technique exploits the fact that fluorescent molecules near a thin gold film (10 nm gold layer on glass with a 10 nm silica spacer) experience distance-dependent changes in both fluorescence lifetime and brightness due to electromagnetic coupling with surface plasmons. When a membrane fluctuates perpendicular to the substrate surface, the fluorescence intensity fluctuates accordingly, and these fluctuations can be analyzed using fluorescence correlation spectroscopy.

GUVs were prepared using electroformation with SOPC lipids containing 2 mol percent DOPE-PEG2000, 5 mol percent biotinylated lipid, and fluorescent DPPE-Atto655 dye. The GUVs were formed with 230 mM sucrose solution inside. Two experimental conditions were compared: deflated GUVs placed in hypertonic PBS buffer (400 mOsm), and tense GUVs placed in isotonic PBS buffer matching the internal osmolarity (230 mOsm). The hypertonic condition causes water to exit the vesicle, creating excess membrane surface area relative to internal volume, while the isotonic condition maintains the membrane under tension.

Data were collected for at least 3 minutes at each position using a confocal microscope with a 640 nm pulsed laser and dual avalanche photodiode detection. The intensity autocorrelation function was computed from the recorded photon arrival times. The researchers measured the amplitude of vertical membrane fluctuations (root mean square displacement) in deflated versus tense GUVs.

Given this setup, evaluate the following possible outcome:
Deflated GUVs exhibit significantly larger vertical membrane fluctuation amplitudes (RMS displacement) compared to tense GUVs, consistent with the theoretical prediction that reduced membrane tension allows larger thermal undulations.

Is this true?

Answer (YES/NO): YES